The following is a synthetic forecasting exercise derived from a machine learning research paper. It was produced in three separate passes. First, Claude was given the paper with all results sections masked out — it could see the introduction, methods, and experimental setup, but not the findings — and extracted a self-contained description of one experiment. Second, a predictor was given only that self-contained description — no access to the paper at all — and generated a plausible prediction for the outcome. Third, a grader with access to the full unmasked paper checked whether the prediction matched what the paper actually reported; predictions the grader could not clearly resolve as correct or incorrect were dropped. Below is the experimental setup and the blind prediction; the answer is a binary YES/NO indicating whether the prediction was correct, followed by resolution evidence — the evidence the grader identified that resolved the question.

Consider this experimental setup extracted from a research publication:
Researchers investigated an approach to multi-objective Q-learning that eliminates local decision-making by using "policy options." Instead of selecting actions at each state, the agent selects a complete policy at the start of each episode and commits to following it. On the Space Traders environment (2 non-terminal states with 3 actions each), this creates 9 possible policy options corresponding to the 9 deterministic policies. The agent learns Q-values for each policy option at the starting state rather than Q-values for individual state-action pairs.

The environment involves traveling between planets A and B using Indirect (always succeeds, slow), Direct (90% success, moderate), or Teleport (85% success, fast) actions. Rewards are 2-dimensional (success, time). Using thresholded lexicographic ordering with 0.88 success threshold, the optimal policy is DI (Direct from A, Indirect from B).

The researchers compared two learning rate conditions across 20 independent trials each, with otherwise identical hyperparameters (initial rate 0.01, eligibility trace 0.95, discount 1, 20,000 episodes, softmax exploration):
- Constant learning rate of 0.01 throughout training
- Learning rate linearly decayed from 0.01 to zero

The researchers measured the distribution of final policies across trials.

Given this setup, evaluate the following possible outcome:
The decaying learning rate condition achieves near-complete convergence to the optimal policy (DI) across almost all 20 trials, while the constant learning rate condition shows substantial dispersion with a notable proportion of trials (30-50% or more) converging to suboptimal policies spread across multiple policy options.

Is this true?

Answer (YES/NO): YES